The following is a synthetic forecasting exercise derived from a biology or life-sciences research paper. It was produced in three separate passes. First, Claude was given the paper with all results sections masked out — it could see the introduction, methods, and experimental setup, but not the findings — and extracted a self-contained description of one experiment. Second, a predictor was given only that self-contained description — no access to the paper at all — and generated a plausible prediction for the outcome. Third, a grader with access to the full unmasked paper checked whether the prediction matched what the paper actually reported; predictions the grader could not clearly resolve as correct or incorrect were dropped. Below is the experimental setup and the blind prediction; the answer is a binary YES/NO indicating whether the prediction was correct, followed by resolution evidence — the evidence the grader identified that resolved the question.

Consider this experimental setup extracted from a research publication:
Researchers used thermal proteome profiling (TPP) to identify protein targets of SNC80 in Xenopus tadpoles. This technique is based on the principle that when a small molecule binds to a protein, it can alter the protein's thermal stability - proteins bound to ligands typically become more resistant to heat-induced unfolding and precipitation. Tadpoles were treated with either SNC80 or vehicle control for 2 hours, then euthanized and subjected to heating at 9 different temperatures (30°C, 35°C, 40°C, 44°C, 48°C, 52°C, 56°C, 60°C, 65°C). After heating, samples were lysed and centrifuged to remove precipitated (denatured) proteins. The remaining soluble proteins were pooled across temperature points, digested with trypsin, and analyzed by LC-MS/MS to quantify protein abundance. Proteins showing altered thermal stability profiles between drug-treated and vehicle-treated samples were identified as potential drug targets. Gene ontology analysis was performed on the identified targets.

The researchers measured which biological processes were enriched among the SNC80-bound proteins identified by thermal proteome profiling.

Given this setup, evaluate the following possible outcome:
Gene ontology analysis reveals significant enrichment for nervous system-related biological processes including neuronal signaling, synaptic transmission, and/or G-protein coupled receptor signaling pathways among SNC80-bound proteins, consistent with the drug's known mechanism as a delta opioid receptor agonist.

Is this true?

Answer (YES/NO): NO